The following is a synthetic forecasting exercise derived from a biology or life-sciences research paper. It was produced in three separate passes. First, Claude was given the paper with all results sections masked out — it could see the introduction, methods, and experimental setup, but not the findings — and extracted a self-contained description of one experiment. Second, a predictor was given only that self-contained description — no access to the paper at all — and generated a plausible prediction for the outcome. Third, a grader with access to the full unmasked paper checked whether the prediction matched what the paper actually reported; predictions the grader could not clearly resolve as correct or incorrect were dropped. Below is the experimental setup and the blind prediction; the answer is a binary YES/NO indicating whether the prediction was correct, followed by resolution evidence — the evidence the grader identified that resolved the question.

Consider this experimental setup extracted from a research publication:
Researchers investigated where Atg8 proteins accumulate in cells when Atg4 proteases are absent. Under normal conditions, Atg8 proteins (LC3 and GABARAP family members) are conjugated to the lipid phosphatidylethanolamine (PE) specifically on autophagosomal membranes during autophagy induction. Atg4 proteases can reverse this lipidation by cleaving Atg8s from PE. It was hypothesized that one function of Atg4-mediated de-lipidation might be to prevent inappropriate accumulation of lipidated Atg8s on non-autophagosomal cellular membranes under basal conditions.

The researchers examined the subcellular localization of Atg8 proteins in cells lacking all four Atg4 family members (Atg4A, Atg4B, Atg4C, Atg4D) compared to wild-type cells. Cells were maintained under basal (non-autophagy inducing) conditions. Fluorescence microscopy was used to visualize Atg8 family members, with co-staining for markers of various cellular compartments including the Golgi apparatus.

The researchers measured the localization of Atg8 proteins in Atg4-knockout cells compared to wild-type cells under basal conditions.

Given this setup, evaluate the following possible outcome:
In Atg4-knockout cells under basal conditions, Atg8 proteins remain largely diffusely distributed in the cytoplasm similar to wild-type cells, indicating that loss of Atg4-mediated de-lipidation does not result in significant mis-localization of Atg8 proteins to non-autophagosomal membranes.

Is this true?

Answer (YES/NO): NO